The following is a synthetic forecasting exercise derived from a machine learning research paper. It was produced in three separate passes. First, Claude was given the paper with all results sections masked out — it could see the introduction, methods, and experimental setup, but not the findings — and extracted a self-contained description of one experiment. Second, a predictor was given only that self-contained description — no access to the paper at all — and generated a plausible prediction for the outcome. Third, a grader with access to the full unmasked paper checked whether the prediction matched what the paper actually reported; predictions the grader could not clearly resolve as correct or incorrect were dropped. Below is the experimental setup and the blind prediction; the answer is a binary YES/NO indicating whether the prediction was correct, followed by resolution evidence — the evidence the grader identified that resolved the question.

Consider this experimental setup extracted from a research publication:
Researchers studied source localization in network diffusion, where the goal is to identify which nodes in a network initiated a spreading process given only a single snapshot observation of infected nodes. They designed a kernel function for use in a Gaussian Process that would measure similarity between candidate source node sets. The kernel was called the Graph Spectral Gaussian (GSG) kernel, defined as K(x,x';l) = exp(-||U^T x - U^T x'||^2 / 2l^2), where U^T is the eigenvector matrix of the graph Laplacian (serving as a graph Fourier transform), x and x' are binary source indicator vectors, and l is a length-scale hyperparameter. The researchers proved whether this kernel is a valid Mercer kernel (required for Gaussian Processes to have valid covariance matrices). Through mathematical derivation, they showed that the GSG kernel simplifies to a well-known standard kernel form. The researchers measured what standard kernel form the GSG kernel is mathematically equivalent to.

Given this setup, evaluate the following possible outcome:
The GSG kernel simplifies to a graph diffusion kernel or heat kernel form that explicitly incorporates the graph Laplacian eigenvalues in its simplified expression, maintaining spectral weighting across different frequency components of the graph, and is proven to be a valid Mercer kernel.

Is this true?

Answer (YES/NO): NO